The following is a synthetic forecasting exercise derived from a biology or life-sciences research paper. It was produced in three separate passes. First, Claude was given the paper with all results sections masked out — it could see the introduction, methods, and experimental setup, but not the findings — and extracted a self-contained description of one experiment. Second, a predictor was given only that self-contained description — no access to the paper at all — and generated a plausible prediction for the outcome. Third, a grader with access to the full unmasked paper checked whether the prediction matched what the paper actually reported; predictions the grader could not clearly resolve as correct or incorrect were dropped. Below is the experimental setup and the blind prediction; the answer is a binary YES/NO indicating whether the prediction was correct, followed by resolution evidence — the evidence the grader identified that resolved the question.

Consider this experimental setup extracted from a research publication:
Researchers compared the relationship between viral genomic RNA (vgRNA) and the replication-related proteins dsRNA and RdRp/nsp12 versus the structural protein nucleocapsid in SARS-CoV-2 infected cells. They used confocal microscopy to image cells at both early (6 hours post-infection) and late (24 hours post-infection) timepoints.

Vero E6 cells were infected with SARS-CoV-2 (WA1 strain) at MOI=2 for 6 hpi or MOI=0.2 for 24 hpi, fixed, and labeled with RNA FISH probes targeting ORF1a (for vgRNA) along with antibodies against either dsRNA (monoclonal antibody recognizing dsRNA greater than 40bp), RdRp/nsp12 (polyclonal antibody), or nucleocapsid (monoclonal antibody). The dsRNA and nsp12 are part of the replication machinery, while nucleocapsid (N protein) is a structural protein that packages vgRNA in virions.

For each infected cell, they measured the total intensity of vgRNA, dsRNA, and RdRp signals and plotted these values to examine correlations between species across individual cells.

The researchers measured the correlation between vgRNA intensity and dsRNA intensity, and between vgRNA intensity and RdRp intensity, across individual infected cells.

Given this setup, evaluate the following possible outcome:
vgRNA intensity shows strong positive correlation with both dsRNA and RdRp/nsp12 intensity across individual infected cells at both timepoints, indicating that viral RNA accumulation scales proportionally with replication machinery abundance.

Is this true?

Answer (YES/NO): NO